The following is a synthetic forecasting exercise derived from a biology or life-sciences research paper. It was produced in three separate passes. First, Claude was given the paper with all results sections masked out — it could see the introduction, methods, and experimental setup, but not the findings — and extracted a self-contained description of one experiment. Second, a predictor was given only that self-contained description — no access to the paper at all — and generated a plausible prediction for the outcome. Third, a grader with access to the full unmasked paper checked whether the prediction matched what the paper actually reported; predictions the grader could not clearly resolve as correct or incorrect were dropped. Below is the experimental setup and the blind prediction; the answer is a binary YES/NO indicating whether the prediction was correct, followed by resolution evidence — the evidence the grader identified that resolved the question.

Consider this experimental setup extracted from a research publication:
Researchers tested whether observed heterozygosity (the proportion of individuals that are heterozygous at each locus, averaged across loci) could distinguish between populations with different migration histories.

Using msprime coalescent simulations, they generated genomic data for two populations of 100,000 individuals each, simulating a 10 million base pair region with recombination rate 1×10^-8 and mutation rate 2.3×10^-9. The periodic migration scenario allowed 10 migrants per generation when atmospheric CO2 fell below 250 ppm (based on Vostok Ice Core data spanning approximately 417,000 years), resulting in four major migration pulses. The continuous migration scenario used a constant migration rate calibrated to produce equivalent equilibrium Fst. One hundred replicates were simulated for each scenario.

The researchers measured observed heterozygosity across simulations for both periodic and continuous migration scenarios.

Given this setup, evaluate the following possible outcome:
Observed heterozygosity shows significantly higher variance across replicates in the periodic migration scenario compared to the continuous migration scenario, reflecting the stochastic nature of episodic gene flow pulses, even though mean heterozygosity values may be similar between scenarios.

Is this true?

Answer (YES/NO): NO